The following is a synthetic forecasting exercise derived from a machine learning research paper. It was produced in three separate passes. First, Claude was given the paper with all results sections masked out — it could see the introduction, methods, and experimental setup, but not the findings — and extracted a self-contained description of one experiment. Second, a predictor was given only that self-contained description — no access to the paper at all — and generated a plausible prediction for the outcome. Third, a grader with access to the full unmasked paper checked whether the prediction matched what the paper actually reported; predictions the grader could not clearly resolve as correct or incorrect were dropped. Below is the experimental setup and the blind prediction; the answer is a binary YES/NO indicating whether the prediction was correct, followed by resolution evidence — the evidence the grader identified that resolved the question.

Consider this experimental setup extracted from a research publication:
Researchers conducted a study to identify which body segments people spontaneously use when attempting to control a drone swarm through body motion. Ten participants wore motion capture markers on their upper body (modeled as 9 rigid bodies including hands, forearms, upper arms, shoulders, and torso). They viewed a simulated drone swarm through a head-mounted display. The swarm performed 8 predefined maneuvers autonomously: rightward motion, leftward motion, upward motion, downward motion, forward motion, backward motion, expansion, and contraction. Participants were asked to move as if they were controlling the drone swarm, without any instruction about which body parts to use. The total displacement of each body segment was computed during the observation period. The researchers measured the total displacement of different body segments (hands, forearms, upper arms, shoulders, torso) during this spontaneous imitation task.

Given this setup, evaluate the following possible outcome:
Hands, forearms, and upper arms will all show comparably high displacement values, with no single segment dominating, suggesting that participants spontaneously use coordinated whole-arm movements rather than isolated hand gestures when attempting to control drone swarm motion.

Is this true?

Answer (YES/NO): NO